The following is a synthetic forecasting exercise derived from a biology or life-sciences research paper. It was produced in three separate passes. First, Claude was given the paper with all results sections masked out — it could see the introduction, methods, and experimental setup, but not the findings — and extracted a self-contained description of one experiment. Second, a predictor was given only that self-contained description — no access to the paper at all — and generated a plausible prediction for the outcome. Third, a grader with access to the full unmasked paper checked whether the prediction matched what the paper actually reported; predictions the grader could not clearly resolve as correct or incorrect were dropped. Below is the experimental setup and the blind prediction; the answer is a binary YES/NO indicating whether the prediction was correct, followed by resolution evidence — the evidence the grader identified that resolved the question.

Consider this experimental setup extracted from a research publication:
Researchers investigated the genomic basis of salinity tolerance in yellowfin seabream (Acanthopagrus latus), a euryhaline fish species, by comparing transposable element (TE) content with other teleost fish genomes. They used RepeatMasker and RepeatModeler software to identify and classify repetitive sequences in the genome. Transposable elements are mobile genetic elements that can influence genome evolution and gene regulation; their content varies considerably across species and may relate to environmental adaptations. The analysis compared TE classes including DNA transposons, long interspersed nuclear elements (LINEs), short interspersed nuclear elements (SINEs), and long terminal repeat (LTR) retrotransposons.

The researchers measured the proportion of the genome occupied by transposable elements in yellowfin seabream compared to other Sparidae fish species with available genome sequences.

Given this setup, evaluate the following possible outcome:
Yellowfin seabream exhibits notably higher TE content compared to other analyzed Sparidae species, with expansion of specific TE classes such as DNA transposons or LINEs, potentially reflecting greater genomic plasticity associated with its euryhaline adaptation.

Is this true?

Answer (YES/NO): NO